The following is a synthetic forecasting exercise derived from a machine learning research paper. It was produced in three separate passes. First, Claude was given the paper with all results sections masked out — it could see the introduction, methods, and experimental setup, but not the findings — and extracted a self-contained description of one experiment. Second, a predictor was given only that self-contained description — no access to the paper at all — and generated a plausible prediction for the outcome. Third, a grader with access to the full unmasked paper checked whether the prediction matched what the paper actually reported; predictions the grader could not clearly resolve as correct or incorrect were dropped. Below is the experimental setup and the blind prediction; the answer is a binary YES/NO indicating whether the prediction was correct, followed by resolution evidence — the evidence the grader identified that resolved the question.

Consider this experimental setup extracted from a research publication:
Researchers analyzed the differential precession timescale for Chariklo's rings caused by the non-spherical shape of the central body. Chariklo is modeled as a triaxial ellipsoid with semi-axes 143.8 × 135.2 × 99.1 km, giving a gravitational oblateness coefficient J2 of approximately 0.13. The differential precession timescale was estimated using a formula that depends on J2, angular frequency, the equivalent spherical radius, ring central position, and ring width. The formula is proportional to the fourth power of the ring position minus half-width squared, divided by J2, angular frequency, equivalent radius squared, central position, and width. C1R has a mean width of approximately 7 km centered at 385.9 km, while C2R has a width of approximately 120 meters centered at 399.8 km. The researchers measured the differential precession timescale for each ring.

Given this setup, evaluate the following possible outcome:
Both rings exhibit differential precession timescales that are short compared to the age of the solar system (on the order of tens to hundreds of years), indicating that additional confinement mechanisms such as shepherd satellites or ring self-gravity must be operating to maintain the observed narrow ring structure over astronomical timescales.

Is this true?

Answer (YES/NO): NO